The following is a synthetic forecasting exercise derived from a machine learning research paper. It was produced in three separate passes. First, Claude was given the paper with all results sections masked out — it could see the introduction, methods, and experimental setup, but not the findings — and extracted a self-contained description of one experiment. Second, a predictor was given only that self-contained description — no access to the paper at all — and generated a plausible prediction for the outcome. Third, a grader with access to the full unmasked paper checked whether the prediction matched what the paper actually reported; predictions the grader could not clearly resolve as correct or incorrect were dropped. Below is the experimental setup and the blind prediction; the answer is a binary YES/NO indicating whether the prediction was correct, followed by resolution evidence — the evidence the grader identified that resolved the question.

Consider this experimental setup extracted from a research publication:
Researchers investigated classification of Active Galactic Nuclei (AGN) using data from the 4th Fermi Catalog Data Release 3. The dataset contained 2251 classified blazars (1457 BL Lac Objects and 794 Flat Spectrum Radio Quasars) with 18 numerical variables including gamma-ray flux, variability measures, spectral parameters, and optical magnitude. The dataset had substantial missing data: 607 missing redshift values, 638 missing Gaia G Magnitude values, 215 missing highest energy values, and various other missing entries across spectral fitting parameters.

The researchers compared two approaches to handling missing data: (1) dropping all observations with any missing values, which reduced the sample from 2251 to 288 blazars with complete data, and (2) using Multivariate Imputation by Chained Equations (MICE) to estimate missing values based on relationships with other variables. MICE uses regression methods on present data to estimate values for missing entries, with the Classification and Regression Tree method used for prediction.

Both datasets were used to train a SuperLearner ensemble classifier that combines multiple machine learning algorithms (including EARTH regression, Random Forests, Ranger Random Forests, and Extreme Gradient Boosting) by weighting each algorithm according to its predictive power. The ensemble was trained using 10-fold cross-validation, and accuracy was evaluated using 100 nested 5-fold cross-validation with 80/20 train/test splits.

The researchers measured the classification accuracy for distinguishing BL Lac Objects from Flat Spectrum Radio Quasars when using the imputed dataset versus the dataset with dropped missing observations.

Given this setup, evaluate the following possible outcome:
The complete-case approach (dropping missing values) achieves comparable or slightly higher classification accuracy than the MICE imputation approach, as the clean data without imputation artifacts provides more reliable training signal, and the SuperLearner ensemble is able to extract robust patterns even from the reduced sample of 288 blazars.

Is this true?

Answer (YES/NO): NO